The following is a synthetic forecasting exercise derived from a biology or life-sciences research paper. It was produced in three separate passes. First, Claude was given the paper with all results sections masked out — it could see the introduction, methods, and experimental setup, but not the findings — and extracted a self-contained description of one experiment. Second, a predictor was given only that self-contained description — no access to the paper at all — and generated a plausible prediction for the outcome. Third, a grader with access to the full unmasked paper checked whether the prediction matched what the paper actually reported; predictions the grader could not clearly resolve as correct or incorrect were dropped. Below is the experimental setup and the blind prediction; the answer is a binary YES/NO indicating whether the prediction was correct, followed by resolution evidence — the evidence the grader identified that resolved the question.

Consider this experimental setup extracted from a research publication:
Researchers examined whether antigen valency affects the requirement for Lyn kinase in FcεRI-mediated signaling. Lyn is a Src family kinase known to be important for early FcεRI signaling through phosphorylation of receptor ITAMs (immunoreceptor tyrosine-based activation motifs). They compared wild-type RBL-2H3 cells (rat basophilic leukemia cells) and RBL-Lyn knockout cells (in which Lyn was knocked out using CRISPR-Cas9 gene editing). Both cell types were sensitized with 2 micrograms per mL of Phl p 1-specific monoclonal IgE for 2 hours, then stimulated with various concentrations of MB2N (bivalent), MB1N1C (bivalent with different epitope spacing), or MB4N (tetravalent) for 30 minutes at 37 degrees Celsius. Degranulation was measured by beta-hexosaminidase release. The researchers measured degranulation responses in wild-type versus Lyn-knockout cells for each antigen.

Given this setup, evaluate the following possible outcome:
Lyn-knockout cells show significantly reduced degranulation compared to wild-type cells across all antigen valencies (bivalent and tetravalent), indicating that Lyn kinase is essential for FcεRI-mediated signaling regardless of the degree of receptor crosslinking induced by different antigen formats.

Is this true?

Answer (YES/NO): NO